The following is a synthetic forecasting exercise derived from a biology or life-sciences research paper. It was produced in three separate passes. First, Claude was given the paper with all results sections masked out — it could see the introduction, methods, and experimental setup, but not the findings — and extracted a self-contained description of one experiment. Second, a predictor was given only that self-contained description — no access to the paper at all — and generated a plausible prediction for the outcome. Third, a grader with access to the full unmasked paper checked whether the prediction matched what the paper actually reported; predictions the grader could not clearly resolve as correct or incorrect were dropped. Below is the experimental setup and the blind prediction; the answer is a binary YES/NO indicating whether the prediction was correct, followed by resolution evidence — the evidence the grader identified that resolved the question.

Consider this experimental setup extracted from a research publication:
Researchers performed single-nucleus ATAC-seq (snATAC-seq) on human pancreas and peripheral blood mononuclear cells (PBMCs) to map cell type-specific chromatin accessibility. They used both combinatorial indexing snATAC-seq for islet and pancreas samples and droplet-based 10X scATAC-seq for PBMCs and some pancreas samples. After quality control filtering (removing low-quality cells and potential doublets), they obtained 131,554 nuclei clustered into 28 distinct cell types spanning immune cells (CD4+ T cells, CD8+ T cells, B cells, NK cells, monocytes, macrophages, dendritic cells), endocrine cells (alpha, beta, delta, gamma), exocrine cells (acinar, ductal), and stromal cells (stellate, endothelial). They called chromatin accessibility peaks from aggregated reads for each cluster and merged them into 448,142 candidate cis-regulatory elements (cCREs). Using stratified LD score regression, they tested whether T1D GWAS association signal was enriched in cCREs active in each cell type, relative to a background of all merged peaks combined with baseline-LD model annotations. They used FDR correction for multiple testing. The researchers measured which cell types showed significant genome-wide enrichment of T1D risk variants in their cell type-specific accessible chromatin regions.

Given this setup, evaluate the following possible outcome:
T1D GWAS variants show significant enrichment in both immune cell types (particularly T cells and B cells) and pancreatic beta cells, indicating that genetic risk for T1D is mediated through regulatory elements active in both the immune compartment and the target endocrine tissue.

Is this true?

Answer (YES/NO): NO